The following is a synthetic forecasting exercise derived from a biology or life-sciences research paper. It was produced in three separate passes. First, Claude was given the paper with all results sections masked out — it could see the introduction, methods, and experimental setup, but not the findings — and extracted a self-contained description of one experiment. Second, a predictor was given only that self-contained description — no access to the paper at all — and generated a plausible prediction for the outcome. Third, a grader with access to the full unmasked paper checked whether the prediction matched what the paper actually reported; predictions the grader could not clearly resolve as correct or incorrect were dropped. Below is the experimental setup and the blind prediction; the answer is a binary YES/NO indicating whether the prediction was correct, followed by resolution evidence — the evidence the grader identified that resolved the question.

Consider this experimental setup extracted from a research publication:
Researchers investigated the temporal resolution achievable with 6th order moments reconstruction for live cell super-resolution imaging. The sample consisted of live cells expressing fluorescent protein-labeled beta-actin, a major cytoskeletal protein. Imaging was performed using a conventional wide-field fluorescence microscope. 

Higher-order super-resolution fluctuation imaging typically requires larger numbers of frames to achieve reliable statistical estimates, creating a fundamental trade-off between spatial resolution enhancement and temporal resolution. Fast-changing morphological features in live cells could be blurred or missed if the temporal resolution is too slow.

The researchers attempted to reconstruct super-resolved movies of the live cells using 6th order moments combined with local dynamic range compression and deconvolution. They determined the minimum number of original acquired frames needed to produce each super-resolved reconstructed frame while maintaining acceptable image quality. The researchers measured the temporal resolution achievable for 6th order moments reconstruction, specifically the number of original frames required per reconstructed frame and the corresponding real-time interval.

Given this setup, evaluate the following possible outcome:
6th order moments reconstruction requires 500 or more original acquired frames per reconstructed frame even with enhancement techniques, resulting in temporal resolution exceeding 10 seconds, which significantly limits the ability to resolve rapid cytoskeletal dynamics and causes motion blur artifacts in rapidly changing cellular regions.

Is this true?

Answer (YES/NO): NO